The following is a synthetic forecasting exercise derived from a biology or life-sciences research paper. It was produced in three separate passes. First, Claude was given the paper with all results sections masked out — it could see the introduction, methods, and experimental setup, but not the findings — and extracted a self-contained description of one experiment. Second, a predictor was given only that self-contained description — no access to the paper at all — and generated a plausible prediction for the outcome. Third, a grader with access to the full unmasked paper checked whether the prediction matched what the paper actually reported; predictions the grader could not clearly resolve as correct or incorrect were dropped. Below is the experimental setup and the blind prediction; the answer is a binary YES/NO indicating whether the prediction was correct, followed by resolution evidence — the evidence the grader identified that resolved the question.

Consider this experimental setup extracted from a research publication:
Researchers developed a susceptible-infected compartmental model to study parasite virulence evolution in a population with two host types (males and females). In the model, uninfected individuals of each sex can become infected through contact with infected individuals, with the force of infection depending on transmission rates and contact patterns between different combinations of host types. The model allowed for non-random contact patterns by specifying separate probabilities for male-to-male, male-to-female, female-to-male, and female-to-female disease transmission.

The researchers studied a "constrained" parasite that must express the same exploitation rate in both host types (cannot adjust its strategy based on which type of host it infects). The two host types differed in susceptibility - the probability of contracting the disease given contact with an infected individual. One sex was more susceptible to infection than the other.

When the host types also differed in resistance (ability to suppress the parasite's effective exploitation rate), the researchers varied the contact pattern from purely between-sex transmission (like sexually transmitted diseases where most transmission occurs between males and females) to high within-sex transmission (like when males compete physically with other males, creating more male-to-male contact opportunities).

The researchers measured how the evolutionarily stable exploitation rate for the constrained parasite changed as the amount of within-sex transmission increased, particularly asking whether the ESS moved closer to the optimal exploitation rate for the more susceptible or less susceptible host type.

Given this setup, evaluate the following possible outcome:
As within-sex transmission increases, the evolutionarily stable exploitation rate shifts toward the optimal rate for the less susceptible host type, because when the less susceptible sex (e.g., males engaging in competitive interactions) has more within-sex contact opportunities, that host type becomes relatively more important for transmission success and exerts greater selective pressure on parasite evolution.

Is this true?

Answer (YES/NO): NO